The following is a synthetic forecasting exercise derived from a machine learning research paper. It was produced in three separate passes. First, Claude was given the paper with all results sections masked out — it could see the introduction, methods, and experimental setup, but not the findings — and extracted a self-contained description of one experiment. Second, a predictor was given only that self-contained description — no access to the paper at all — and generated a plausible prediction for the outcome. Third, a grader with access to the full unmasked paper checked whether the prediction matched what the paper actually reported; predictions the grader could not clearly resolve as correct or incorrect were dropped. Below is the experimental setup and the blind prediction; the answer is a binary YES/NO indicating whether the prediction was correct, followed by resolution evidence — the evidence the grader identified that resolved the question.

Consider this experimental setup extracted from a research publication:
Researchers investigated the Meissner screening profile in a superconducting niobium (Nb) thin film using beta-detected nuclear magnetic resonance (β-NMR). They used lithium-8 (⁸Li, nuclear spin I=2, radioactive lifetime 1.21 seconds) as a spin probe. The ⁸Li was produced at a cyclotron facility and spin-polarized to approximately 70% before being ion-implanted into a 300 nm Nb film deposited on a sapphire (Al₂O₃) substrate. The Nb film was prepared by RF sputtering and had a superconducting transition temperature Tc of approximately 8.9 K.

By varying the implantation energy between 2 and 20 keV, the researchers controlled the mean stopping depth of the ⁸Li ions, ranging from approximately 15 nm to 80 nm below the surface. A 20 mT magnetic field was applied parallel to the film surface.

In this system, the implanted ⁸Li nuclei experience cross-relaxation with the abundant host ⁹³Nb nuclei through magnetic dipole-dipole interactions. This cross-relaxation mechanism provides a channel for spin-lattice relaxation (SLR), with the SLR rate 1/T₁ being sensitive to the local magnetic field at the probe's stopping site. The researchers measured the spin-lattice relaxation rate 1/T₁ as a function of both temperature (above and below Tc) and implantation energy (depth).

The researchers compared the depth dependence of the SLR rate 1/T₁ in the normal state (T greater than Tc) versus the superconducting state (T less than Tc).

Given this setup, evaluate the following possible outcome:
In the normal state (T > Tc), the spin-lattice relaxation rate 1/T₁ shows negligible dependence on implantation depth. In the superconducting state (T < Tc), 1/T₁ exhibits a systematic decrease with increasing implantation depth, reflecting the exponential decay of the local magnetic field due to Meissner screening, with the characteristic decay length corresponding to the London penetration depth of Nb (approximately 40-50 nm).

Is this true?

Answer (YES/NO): NO